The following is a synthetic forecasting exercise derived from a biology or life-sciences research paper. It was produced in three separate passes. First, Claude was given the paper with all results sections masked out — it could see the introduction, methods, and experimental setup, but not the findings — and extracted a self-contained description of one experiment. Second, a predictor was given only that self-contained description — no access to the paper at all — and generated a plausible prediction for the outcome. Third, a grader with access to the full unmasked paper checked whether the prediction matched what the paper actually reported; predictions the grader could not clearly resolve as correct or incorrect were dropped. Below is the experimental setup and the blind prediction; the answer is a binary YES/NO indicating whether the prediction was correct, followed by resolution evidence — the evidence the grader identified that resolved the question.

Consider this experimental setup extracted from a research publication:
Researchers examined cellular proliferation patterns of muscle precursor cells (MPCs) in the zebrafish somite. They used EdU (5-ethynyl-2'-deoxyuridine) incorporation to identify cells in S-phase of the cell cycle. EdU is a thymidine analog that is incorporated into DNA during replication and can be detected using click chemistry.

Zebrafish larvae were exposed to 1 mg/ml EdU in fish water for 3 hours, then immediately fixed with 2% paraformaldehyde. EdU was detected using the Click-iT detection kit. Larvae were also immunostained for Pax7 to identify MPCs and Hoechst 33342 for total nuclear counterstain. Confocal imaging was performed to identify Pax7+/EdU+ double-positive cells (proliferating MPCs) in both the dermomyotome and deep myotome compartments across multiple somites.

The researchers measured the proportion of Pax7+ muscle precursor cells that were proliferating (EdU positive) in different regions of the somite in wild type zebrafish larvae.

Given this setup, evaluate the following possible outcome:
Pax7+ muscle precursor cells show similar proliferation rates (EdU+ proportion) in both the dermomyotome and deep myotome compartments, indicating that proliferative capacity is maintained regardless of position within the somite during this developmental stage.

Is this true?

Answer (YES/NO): YES